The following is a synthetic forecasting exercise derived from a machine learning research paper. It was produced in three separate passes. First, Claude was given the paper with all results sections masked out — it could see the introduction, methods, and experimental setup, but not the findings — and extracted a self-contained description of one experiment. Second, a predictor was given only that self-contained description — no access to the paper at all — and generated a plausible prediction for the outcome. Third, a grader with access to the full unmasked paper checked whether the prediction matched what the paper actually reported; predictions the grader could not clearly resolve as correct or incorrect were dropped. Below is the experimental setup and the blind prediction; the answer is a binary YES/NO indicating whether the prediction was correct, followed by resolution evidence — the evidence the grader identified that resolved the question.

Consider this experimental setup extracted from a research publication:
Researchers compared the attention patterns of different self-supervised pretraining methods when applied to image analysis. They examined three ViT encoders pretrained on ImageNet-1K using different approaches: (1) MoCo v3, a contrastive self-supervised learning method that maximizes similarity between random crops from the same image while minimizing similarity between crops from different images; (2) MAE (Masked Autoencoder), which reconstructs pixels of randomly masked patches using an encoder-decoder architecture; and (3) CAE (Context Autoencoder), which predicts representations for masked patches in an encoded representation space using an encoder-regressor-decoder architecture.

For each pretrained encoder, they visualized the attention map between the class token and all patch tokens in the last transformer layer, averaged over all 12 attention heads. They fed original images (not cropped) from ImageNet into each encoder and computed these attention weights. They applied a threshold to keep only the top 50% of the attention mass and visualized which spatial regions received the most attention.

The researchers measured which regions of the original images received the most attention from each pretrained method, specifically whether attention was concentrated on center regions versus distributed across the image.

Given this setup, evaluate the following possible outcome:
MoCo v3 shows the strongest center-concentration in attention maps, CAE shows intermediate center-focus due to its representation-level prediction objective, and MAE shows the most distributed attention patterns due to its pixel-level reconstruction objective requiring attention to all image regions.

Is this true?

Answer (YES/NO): NO